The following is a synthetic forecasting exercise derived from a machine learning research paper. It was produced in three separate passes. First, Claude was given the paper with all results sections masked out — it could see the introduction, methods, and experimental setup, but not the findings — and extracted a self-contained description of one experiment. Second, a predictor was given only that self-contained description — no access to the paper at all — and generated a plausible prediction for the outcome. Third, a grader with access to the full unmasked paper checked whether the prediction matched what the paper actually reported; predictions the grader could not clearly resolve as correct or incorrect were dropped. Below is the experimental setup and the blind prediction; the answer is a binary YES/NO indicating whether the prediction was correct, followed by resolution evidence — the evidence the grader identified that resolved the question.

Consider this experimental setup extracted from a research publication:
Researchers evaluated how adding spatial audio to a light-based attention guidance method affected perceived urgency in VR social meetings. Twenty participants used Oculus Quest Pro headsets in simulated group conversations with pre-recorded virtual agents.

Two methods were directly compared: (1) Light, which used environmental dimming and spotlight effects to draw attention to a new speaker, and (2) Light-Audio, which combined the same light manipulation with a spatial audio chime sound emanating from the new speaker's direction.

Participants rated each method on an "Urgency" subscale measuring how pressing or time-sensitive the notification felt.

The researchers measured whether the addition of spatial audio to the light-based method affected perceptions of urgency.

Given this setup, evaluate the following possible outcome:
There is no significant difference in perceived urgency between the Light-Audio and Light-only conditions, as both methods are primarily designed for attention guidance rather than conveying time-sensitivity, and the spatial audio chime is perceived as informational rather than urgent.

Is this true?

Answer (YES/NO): NO